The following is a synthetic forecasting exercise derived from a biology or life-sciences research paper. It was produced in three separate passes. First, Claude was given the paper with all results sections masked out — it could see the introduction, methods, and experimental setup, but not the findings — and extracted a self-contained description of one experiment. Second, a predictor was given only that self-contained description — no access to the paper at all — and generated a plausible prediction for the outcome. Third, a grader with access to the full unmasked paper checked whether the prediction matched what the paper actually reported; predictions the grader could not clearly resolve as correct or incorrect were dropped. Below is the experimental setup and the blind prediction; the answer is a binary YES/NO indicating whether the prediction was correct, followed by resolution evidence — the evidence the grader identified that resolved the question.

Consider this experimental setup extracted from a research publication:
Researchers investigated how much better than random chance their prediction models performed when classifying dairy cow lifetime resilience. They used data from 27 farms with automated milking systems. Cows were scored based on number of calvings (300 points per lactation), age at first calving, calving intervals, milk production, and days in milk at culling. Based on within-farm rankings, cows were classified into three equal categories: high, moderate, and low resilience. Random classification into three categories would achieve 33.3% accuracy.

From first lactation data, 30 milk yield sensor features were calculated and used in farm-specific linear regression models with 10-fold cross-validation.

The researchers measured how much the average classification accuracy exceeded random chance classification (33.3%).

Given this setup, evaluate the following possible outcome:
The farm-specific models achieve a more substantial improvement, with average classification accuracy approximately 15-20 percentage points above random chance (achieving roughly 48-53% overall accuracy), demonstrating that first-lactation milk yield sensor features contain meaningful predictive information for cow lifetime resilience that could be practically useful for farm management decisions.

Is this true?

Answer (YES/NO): NO